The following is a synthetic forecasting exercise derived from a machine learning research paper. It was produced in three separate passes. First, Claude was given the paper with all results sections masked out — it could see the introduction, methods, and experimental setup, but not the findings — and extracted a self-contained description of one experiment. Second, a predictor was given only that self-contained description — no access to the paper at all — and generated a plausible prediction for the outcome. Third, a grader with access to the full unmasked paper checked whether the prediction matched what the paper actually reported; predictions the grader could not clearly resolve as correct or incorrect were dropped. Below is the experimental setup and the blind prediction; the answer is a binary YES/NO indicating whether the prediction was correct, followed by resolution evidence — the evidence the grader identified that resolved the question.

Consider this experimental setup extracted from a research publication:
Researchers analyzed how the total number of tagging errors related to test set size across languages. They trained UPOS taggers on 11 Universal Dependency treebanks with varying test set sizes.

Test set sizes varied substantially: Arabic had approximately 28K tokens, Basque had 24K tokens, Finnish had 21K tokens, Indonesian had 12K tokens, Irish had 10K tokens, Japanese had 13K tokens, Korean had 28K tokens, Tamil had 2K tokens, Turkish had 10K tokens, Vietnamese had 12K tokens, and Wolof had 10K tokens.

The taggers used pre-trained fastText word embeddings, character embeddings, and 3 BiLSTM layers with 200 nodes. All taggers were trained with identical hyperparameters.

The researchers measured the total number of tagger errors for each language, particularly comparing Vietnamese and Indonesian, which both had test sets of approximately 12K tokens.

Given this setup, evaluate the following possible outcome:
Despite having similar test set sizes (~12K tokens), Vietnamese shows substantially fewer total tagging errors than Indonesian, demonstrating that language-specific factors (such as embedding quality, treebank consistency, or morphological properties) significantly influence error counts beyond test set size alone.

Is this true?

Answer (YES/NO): NO